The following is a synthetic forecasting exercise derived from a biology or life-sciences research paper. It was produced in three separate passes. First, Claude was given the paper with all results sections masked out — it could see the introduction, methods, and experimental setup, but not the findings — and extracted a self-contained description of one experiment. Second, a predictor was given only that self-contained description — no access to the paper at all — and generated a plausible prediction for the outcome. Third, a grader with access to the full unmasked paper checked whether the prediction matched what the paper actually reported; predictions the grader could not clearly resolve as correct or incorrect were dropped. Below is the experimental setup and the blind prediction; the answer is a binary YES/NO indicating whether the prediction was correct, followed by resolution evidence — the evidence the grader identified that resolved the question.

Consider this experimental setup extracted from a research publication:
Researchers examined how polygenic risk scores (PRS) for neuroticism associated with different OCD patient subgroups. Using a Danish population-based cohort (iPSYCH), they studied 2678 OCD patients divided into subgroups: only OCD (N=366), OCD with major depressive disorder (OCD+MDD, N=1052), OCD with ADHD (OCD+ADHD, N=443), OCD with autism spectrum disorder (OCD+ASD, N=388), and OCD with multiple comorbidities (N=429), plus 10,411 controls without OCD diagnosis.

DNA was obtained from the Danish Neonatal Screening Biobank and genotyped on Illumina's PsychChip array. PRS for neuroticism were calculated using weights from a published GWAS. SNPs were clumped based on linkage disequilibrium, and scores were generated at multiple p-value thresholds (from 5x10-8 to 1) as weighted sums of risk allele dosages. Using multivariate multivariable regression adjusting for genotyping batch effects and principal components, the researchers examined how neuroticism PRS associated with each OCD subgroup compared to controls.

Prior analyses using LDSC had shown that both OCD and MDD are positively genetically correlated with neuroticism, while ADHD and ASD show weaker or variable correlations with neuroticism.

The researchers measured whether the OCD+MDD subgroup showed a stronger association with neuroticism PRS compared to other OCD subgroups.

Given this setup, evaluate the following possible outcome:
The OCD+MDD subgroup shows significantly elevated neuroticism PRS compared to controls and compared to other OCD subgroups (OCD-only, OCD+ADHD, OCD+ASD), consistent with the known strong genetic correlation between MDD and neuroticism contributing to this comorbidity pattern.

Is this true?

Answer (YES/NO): NO